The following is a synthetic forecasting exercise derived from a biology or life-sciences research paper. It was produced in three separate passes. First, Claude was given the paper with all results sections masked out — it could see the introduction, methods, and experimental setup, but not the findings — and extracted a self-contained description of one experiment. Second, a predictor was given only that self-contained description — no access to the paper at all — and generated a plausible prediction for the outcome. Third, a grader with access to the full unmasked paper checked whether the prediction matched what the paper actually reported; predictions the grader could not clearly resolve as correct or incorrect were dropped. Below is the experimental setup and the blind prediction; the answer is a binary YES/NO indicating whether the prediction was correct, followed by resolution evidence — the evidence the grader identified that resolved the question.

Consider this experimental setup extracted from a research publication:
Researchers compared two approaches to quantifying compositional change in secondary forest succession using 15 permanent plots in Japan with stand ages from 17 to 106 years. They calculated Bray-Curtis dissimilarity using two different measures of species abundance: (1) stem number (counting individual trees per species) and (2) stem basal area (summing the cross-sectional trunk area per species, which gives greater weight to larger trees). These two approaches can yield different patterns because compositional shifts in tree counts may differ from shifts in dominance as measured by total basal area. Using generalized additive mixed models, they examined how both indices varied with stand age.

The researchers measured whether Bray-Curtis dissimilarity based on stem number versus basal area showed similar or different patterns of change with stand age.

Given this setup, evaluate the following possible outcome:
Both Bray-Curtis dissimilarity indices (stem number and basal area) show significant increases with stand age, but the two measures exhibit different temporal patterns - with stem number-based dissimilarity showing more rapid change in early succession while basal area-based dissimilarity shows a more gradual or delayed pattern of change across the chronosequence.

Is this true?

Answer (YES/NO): NO